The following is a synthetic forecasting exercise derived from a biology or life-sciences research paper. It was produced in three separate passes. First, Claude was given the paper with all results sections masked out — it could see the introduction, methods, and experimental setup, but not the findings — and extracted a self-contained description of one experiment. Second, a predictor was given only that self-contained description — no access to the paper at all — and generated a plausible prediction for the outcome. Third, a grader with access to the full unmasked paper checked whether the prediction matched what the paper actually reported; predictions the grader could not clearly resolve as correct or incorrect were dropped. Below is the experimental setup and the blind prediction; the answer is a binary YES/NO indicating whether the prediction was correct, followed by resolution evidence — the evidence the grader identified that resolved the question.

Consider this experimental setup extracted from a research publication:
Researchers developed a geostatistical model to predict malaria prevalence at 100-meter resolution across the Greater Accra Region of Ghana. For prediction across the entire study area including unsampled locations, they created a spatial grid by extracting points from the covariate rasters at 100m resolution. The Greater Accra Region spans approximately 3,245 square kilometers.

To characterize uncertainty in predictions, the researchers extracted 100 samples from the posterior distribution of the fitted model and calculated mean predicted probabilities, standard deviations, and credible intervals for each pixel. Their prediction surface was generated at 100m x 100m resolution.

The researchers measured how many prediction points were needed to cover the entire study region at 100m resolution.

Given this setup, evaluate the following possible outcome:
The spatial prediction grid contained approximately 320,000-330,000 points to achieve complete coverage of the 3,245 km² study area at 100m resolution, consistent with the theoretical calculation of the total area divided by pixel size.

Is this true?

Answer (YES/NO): NO